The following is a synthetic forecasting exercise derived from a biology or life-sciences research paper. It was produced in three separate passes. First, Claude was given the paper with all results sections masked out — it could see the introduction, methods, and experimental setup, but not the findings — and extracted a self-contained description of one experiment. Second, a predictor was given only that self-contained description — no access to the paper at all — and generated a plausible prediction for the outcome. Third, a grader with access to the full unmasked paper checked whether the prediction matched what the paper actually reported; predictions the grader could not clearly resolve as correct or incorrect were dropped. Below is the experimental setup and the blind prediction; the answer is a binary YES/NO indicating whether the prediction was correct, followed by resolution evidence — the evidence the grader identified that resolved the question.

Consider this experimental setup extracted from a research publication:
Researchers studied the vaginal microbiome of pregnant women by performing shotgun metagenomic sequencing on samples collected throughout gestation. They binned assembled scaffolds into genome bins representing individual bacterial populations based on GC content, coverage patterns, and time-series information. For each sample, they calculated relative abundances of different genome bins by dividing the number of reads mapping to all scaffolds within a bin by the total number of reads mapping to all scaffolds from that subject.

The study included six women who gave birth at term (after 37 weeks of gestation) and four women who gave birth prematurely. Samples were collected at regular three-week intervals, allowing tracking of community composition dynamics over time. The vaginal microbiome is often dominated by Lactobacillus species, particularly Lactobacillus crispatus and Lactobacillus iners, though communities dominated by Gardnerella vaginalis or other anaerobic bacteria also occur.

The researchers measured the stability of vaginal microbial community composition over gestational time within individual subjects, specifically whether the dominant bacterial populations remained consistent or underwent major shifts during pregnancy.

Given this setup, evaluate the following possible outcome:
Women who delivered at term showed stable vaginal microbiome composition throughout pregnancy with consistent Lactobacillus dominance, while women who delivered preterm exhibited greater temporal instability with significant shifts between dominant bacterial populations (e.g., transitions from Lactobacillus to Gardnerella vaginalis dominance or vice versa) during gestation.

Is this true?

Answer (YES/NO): NO